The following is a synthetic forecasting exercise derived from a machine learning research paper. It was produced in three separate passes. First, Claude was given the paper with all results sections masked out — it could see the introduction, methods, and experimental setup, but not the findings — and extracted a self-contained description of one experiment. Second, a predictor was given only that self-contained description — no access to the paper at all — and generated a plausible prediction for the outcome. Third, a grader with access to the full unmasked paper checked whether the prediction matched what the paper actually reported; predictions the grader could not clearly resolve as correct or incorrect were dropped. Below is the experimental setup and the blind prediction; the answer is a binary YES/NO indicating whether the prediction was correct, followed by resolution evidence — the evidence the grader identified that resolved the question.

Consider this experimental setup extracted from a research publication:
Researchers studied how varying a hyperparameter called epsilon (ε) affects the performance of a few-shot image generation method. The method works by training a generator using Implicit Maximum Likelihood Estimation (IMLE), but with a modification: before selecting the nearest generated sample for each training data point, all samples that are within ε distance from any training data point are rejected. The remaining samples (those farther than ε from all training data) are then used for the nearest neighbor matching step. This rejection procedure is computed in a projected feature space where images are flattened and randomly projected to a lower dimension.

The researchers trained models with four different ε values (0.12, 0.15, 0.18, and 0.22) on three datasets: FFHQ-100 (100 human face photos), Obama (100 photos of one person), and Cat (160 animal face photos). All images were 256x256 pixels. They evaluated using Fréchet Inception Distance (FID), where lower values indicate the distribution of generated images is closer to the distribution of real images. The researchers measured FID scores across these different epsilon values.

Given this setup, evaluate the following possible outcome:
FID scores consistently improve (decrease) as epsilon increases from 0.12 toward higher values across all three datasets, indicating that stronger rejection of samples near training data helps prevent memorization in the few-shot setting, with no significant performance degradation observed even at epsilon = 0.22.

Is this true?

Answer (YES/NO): NO